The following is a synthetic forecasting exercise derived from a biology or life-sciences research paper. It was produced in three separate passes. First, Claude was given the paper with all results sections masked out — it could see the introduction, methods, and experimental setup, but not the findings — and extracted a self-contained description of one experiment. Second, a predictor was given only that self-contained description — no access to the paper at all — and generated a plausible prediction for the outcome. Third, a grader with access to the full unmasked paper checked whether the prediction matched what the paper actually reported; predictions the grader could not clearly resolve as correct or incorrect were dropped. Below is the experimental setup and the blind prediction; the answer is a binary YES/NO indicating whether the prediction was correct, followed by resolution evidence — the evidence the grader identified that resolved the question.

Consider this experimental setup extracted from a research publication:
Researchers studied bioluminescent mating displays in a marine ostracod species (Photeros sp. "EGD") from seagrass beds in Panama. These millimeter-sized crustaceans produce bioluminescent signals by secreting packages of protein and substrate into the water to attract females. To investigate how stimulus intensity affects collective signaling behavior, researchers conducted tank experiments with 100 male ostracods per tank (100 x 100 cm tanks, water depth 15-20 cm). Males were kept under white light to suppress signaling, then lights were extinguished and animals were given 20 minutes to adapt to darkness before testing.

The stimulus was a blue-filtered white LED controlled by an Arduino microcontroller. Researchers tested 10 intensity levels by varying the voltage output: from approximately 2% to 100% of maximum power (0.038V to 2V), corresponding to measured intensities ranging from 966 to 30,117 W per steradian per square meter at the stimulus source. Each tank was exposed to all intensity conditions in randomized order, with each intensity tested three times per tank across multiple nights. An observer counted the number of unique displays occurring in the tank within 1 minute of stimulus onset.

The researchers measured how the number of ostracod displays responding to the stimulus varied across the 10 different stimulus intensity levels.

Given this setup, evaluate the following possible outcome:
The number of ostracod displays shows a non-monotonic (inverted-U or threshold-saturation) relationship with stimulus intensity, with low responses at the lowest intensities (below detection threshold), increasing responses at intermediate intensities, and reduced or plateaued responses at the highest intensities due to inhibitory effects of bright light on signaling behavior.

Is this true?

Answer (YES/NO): NO